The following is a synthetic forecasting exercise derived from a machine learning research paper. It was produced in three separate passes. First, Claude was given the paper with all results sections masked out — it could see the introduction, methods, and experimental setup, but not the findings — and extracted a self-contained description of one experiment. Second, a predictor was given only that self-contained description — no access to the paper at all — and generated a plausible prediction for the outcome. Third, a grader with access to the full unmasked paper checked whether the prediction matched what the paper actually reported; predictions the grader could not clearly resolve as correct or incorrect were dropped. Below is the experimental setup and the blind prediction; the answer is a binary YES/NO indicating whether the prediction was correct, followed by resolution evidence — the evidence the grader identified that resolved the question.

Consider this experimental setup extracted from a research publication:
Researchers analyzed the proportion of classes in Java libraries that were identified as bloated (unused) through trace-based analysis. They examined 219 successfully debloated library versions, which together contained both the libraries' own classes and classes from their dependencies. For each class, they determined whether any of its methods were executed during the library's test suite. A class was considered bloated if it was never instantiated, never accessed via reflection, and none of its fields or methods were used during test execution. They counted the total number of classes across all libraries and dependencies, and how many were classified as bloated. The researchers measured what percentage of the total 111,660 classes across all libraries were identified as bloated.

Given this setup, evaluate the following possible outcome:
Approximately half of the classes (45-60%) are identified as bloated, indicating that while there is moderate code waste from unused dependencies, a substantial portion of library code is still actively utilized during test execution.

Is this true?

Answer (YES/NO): NO